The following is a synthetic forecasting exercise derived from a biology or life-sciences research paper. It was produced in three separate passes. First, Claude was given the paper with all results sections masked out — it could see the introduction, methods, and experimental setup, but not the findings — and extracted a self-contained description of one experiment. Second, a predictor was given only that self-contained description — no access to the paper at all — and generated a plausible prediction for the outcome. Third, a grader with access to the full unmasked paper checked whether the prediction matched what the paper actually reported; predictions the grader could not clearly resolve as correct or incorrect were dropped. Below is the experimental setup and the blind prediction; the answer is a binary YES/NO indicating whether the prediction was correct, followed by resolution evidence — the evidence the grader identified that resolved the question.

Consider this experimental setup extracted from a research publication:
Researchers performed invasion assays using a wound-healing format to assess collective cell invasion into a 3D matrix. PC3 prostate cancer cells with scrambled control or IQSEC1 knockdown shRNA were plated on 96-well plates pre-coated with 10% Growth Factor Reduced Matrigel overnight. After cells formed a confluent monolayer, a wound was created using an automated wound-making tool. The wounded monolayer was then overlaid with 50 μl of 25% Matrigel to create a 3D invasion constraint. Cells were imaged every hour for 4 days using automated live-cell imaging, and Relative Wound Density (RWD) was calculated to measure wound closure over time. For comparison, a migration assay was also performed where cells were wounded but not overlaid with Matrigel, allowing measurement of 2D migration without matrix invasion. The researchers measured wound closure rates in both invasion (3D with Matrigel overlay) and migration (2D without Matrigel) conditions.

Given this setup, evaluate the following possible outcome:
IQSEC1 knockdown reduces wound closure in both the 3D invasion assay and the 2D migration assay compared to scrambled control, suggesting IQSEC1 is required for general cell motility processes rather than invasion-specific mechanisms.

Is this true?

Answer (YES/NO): NO